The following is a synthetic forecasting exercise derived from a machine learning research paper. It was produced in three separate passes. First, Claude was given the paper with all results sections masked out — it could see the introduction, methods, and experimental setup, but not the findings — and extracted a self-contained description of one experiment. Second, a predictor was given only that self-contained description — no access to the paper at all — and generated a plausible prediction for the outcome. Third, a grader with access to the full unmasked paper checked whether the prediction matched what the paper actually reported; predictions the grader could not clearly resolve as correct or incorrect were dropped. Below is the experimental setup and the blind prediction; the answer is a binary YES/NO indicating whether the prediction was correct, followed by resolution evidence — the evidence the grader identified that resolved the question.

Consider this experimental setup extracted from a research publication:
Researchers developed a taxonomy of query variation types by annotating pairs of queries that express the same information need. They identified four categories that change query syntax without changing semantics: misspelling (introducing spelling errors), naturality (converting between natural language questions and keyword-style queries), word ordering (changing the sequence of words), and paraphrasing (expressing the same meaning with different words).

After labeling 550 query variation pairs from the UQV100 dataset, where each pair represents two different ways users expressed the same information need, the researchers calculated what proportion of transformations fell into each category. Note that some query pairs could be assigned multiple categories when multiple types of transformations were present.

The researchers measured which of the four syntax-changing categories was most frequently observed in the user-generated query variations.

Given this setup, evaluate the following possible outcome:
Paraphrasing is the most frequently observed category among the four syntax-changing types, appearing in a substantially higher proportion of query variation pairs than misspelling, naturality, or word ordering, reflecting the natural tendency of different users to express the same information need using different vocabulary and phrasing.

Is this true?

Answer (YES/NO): NO